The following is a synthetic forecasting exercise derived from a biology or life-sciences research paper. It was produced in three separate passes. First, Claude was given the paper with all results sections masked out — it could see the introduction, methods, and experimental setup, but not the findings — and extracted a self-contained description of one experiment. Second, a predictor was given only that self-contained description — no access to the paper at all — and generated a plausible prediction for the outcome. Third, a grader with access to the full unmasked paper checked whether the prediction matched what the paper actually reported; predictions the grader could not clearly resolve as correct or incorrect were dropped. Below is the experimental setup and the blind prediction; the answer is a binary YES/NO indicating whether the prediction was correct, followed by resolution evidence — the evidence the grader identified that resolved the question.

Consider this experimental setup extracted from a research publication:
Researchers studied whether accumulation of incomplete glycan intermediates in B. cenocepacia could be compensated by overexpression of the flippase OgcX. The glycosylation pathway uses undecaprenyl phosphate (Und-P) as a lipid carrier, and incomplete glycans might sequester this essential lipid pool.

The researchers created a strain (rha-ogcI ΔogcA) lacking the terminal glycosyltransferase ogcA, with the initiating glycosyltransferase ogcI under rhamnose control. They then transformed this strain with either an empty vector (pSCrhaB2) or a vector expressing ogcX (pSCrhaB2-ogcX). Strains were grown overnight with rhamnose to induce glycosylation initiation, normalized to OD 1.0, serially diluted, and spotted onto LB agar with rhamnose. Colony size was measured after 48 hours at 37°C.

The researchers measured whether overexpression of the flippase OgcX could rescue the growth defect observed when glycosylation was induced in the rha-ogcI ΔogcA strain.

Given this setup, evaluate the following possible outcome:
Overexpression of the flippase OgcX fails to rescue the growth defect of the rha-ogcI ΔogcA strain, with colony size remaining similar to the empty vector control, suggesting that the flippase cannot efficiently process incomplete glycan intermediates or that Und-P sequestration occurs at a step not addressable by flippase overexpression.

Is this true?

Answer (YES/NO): NO